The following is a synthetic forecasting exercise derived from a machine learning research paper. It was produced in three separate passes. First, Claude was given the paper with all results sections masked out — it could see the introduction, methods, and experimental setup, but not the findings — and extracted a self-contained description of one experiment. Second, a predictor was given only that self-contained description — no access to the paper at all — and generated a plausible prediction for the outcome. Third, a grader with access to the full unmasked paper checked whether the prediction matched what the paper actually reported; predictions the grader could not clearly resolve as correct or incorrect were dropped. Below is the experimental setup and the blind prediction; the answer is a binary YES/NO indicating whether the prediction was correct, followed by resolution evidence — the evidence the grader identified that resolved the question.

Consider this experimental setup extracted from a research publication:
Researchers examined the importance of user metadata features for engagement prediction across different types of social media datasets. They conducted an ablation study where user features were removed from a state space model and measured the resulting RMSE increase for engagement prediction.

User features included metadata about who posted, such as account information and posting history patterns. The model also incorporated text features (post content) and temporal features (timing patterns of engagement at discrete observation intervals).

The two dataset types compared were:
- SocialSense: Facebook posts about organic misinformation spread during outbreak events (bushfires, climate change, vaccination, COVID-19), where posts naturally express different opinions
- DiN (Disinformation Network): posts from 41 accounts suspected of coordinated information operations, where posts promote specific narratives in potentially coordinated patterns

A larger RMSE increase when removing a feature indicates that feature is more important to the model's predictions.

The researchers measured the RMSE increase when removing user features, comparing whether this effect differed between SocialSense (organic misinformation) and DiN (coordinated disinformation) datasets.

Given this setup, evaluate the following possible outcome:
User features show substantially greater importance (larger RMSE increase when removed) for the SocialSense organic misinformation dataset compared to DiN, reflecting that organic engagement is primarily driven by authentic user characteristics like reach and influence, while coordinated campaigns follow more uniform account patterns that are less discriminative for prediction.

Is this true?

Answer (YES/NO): NO